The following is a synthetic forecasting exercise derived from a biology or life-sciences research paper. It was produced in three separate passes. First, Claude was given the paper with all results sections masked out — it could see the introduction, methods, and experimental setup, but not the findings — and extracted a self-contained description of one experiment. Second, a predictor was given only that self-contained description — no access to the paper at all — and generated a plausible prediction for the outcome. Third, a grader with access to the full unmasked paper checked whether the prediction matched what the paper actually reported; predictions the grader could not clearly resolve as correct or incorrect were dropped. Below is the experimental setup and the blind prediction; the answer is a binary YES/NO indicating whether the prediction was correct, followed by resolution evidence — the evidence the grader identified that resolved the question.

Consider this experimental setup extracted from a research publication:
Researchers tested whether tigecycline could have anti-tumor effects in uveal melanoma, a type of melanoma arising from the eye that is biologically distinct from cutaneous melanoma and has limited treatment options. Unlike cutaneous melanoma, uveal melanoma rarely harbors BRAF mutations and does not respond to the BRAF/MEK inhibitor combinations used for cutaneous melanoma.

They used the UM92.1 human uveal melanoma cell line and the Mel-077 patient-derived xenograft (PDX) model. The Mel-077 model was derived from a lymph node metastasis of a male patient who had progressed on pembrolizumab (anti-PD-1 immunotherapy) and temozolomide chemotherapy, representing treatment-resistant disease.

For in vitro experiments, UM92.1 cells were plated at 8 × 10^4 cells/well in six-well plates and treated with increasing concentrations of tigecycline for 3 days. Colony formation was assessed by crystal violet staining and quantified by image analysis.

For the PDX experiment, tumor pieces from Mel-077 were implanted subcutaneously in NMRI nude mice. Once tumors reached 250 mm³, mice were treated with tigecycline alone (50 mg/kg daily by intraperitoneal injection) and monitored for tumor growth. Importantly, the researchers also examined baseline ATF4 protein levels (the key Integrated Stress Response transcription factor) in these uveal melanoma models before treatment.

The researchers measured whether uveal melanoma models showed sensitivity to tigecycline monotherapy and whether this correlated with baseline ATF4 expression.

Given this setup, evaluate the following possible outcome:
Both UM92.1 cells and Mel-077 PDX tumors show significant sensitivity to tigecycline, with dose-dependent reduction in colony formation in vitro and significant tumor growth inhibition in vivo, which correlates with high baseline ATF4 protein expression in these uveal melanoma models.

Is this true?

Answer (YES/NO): YES